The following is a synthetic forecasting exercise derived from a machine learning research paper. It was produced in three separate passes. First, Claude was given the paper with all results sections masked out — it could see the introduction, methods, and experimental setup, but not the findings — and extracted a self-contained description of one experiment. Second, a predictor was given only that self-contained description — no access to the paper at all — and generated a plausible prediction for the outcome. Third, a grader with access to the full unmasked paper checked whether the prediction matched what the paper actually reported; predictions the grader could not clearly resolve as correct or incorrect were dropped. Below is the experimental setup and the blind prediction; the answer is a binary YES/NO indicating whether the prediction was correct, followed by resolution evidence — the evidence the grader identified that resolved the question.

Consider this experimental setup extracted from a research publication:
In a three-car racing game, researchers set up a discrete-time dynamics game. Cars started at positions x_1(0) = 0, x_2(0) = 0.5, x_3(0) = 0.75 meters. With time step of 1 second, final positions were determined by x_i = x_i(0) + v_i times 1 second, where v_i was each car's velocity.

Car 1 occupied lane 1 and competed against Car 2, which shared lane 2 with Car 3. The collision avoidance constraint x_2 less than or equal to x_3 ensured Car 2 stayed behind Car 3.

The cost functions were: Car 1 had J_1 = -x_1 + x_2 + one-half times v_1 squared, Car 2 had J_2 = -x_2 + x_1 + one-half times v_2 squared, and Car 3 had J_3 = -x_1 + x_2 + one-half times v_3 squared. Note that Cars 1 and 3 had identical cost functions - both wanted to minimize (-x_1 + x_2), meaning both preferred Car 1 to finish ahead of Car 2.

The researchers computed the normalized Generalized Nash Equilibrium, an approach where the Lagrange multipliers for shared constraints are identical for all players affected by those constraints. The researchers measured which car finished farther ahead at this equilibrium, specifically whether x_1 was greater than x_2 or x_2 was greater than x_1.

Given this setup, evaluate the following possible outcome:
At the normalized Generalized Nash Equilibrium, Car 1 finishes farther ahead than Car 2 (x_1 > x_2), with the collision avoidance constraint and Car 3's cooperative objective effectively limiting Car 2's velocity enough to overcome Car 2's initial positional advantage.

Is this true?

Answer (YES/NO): NO